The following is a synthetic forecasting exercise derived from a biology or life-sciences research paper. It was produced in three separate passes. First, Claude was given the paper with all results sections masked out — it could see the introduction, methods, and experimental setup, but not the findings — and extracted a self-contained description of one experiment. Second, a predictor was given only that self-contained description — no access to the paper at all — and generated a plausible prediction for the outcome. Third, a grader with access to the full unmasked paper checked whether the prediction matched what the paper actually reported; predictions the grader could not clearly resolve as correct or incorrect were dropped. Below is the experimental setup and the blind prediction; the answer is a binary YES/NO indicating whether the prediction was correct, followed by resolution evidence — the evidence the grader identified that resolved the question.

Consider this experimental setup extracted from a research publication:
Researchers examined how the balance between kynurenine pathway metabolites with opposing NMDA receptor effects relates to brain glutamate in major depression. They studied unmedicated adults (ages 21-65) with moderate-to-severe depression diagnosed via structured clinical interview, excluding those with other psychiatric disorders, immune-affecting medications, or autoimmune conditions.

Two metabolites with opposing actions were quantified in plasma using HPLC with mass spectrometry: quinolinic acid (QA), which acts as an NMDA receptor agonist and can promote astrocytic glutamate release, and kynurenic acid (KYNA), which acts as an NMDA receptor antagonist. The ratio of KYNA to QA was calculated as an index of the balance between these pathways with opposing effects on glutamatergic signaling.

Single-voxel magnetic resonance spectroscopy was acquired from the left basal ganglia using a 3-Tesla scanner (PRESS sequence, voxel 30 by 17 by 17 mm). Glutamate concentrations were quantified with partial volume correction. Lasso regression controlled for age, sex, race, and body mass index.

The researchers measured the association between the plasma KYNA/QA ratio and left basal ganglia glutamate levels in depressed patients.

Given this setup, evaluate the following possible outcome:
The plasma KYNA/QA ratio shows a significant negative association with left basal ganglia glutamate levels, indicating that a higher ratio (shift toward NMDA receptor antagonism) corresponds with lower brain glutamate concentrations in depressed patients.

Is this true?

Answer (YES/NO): YES